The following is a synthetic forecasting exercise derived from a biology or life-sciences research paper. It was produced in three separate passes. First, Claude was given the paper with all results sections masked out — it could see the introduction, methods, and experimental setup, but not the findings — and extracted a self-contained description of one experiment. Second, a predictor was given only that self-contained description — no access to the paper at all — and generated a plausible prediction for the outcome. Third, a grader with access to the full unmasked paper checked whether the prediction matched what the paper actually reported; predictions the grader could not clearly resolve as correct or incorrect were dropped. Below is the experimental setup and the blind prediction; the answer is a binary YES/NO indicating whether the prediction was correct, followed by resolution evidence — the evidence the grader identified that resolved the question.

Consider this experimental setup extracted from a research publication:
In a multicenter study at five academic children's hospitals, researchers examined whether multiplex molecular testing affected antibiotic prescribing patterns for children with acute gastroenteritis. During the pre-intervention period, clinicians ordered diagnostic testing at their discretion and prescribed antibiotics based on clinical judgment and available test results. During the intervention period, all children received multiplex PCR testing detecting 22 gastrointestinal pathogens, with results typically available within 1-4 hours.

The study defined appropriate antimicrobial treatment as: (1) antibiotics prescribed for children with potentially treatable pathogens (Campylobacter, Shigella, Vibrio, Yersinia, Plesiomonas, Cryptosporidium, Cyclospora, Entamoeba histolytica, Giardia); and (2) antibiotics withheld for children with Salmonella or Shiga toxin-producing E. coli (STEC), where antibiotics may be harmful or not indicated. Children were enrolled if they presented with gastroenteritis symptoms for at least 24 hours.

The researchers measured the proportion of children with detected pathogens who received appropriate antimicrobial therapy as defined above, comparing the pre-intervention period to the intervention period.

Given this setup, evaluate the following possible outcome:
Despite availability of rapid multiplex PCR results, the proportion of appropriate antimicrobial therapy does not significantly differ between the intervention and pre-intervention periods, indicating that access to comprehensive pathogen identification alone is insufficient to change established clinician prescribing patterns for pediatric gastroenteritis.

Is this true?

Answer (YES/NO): YES